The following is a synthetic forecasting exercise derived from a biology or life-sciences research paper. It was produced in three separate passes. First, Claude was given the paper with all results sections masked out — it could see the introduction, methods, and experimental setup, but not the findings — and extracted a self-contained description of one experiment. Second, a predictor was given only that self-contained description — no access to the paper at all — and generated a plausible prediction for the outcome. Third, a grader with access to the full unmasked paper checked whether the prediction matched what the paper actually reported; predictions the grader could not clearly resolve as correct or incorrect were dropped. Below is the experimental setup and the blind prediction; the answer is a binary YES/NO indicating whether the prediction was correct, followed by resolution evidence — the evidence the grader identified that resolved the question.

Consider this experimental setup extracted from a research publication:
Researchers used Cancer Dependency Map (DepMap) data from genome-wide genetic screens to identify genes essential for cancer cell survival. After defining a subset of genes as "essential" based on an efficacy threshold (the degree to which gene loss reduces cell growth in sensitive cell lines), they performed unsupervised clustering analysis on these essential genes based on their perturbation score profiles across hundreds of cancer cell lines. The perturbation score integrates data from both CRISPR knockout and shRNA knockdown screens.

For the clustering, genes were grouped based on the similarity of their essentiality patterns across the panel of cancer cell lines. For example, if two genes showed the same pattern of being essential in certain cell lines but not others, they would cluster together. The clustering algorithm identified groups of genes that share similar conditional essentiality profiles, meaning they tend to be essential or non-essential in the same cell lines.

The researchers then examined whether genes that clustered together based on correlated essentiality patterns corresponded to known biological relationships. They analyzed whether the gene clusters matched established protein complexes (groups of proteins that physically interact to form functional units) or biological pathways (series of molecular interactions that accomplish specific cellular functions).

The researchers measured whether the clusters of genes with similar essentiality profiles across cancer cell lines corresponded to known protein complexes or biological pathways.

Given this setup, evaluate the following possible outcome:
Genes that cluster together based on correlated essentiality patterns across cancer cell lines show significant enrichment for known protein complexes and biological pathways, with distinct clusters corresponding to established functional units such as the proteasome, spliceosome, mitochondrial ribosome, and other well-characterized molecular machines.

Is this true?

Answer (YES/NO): YES